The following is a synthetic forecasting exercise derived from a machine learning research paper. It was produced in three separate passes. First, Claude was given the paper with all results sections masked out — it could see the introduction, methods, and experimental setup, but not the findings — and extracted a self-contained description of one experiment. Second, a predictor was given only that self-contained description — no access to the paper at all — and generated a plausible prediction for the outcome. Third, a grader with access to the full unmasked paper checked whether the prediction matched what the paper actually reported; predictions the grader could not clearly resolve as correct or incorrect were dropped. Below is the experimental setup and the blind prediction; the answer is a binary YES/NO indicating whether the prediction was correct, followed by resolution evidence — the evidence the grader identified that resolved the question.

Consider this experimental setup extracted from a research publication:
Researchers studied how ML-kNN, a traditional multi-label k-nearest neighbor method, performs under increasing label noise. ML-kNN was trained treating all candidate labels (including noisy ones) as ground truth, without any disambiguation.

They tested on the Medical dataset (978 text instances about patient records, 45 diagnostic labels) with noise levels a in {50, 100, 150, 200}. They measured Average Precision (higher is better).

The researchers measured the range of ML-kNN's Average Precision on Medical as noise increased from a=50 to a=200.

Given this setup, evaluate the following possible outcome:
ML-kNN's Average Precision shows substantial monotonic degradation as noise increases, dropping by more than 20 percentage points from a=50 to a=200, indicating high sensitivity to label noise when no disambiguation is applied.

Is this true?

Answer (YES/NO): NO